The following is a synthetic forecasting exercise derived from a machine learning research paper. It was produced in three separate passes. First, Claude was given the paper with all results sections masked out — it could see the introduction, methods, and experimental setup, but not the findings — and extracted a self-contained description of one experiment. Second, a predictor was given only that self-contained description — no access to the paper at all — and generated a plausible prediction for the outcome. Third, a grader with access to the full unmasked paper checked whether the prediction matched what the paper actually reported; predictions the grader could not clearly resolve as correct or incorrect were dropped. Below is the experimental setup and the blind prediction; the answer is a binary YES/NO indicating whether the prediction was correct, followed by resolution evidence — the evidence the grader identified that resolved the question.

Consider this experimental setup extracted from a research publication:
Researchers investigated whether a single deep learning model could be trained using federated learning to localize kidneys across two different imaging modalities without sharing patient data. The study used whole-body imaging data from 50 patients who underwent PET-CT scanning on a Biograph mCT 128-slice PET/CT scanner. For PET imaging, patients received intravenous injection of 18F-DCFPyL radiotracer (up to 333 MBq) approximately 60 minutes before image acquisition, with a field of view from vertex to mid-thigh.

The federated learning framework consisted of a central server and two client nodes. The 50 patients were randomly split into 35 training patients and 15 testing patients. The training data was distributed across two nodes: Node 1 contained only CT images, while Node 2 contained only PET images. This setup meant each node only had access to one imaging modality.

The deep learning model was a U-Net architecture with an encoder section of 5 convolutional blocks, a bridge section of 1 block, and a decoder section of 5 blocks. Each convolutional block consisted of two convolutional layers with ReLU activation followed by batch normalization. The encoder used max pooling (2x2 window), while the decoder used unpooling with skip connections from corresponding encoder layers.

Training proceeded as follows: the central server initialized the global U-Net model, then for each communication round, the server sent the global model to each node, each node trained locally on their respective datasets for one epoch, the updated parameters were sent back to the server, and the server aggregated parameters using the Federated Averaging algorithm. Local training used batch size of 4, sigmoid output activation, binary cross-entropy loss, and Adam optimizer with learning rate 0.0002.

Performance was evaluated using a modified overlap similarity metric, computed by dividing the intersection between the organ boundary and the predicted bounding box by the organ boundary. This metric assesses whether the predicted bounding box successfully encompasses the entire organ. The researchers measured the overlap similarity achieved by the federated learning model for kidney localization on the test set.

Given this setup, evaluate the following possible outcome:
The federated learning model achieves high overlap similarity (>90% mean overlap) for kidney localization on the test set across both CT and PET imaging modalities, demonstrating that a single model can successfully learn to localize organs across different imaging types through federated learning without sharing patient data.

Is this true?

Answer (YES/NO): NO